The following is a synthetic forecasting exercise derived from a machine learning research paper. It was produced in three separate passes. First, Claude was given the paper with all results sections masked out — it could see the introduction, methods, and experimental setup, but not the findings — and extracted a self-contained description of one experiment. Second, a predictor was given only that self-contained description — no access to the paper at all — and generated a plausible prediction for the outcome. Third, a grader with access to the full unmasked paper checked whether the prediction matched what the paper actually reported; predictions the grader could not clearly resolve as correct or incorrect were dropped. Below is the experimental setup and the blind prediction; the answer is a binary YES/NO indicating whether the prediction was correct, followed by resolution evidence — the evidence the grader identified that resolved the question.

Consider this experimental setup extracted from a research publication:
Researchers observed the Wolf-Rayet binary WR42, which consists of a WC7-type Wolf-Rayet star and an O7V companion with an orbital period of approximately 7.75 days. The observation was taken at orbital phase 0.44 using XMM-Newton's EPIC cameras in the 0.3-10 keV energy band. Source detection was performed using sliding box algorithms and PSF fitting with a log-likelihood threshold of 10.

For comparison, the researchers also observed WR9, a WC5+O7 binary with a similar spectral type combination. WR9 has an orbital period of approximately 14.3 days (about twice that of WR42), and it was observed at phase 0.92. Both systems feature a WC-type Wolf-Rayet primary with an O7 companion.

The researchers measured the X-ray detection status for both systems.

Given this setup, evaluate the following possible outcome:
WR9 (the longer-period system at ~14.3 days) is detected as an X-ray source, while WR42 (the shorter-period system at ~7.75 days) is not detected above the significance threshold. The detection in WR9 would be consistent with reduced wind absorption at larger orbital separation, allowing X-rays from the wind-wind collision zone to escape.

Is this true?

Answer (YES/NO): YES